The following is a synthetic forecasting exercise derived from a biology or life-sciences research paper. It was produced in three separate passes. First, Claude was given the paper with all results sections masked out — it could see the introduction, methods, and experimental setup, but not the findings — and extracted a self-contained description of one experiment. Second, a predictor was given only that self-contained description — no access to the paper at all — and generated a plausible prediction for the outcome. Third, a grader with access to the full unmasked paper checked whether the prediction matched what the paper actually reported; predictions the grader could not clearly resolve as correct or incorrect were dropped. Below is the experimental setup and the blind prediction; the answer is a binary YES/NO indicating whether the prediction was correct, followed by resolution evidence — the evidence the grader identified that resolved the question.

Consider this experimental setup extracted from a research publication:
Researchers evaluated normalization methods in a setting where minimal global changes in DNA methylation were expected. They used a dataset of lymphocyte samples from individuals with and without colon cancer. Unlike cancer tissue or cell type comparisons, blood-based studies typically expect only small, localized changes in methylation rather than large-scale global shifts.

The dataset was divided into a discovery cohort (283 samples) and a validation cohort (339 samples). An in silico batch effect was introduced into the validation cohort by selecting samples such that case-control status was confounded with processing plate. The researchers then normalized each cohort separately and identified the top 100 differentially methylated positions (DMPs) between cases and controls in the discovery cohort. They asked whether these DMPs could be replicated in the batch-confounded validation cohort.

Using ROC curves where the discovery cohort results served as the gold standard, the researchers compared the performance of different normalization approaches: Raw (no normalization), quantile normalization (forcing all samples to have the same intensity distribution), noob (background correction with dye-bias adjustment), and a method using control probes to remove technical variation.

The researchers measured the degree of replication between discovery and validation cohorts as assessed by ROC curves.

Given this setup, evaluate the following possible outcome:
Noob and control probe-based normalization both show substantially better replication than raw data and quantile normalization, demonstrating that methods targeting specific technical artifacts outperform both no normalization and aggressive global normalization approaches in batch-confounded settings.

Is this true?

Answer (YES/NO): NO